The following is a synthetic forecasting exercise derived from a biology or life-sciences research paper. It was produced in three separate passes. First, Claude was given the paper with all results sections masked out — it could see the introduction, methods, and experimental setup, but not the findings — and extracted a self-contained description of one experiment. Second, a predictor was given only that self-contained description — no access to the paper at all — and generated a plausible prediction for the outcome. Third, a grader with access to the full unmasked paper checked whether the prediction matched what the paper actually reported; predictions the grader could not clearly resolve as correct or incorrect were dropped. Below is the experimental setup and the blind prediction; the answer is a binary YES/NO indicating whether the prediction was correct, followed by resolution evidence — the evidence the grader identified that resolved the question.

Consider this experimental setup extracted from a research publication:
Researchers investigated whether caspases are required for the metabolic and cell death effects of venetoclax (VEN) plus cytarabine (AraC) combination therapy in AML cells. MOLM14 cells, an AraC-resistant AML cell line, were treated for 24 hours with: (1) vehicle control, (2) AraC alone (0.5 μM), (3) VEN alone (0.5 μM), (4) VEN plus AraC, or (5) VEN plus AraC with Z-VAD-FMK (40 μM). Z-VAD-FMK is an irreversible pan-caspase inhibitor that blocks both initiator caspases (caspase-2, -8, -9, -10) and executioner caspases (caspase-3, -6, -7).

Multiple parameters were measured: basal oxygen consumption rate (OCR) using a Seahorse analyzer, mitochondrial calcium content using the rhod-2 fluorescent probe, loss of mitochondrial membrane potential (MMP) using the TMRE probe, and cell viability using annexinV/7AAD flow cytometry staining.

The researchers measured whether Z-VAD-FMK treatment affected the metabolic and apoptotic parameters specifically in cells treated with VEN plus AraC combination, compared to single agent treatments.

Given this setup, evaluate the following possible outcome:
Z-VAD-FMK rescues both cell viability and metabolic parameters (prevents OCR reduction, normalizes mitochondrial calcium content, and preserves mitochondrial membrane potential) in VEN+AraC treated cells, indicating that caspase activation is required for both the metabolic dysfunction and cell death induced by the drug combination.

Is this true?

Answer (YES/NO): YES